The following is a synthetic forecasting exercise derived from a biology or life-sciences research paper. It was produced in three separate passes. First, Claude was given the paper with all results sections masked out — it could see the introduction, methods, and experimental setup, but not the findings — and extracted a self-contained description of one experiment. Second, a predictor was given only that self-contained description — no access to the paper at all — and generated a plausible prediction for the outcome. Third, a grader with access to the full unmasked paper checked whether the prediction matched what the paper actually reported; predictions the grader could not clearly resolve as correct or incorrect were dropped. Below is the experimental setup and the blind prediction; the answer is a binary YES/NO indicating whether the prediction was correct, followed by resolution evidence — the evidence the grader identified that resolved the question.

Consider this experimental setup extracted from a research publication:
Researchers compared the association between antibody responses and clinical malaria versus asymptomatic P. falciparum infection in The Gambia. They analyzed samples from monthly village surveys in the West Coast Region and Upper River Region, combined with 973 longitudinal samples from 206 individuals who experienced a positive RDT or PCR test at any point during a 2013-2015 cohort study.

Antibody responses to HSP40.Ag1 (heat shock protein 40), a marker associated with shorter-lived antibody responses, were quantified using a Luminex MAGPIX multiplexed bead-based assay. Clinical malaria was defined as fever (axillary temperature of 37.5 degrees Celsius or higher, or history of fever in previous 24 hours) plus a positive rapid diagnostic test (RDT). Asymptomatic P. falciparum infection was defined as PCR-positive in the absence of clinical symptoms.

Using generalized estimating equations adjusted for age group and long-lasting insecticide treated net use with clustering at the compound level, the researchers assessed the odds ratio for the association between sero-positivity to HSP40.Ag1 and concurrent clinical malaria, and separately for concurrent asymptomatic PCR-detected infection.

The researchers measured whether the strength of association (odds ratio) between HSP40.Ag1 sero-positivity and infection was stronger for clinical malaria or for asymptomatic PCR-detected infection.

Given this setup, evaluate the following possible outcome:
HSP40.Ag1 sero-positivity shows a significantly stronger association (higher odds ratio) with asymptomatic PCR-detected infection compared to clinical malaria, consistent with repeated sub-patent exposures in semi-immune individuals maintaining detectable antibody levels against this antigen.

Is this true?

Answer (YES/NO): YES